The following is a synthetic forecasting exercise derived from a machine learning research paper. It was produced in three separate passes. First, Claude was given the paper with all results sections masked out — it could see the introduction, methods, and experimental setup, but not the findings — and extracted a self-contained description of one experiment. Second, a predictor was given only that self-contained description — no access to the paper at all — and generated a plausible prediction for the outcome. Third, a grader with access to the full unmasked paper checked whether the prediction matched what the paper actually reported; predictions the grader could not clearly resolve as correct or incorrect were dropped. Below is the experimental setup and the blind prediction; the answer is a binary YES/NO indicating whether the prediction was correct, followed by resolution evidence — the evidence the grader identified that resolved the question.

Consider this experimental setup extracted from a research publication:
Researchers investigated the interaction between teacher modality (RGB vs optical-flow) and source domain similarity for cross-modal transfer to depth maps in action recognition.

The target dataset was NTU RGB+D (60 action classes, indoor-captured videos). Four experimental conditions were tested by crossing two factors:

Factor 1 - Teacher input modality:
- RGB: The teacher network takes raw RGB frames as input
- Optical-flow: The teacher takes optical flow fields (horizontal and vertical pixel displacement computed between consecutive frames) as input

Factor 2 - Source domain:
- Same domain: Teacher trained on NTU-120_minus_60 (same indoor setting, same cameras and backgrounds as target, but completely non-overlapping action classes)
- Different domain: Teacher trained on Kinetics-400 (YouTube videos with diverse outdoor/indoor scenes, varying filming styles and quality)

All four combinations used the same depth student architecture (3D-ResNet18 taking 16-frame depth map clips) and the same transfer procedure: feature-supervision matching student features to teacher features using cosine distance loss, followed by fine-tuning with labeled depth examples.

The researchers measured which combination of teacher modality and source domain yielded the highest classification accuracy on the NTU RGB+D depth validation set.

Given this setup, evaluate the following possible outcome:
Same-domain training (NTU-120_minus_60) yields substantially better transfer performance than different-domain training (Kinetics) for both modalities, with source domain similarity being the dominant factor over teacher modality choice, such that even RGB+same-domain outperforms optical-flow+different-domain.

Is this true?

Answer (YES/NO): YES